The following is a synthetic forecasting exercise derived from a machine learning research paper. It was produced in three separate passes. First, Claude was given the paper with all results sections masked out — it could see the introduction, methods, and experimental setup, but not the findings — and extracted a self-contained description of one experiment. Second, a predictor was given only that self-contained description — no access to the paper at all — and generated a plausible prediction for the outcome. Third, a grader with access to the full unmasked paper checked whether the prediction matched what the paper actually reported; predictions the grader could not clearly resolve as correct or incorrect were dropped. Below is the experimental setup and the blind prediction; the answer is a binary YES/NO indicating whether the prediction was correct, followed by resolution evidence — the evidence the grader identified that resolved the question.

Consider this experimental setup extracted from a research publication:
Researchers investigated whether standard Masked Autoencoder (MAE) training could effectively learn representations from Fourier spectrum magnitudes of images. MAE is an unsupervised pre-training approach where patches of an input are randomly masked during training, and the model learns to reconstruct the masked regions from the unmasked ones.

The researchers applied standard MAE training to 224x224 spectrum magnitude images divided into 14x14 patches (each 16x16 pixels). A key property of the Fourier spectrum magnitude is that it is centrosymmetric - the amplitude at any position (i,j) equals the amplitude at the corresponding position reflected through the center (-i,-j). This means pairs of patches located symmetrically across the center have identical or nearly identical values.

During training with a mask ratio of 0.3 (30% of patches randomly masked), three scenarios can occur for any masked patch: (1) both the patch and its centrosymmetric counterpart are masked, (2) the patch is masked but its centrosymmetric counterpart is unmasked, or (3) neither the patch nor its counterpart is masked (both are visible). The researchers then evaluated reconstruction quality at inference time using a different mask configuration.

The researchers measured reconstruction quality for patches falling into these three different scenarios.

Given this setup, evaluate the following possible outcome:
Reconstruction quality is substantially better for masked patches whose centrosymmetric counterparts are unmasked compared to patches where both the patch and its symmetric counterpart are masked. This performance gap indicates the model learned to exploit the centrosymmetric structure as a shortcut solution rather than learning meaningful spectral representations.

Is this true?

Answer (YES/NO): YES